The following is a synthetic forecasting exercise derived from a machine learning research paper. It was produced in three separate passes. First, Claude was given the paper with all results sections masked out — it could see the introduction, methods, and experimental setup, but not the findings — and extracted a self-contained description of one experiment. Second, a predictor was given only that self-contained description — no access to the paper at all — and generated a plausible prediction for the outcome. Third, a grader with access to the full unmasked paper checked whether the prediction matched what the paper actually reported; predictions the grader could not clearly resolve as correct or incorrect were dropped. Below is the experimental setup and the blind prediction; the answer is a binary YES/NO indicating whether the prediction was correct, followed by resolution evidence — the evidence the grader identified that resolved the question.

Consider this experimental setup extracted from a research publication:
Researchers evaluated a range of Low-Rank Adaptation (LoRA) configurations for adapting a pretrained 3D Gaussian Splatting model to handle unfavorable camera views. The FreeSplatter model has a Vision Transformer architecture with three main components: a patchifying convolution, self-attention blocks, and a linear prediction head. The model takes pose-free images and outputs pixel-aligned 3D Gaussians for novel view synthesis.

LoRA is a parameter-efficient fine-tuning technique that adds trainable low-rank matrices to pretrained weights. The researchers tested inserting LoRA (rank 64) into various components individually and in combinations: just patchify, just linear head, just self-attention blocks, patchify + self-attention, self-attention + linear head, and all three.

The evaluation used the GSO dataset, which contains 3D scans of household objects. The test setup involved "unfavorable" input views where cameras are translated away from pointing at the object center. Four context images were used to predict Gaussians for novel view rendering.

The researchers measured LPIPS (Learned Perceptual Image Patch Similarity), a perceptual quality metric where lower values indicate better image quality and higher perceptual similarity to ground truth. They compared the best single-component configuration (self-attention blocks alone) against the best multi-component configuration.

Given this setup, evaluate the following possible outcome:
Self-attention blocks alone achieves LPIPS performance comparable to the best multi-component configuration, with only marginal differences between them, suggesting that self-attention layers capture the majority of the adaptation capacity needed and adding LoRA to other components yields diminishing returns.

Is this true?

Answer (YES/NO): YES